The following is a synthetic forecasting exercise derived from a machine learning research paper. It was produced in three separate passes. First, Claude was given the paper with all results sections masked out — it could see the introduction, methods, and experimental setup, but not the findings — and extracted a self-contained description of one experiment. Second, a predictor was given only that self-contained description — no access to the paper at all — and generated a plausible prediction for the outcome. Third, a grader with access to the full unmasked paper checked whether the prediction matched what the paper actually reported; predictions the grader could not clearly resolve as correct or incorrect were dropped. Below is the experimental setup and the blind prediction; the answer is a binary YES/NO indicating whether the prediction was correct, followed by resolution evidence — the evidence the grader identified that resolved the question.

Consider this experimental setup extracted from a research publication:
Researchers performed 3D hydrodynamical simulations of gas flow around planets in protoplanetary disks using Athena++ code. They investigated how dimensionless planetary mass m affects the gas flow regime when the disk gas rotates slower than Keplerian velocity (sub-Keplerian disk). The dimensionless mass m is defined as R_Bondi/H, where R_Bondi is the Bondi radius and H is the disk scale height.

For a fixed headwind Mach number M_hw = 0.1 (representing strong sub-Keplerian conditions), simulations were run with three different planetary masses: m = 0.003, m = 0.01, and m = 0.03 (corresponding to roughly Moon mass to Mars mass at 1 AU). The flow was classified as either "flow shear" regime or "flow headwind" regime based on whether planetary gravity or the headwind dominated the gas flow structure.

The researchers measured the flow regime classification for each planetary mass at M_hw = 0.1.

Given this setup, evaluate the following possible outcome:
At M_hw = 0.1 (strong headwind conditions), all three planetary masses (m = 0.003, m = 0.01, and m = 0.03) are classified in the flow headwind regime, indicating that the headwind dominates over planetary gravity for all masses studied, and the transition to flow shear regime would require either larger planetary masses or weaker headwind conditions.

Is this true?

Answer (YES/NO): YES